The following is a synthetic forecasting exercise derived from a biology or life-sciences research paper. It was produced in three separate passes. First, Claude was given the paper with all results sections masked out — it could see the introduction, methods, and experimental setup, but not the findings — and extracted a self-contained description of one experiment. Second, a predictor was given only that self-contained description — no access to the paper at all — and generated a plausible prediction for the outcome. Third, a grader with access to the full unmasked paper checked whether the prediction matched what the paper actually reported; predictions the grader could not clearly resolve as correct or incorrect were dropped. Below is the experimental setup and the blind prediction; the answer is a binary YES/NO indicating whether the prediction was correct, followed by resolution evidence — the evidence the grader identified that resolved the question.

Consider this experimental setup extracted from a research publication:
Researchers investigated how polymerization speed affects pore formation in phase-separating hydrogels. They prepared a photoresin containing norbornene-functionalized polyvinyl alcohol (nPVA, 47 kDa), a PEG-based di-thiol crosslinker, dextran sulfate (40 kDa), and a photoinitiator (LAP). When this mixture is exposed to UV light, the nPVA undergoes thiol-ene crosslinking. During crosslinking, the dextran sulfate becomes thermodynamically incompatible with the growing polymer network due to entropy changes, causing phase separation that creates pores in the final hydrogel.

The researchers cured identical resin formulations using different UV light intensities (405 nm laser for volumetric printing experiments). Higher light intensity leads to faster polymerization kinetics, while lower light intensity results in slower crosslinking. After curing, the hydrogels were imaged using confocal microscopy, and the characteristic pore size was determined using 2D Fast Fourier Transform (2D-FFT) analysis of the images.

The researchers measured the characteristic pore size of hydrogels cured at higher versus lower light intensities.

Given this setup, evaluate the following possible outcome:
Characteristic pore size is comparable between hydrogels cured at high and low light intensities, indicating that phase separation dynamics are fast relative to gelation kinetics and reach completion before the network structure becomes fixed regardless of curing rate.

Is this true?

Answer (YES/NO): NO